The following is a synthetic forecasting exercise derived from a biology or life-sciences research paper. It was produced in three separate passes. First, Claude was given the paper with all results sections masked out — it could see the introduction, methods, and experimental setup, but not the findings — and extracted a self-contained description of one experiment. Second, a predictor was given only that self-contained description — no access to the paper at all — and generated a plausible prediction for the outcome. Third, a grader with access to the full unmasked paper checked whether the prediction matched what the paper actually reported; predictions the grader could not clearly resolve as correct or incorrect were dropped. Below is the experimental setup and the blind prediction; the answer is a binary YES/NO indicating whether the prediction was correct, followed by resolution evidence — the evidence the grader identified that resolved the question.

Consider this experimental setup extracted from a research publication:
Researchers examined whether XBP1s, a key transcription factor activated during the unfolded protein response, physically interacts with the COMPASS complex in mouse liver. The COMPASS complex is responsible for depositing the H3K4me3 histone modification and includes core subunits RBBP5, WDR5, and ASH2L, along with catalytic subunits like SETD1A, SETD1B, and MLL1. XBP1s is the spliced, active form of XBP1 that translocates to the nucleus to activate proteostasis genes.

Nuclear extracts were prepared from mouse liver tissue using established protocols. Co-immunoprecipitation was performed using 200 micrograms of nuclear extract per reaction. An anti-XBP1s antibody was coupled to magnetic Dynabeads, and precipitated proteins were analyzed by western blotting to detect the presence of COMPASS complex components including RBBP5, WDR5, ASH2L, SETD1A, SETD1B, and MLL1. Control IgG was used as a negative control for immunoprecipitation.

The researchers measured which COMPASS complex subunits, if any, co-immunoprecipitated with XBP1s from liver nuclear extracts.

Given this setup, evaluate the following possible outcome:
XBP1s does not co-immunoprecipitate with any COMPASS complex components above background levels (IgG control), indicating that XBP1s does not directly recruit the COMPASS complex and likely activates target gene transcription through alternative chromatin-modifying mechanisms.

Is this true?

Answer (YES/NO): NO